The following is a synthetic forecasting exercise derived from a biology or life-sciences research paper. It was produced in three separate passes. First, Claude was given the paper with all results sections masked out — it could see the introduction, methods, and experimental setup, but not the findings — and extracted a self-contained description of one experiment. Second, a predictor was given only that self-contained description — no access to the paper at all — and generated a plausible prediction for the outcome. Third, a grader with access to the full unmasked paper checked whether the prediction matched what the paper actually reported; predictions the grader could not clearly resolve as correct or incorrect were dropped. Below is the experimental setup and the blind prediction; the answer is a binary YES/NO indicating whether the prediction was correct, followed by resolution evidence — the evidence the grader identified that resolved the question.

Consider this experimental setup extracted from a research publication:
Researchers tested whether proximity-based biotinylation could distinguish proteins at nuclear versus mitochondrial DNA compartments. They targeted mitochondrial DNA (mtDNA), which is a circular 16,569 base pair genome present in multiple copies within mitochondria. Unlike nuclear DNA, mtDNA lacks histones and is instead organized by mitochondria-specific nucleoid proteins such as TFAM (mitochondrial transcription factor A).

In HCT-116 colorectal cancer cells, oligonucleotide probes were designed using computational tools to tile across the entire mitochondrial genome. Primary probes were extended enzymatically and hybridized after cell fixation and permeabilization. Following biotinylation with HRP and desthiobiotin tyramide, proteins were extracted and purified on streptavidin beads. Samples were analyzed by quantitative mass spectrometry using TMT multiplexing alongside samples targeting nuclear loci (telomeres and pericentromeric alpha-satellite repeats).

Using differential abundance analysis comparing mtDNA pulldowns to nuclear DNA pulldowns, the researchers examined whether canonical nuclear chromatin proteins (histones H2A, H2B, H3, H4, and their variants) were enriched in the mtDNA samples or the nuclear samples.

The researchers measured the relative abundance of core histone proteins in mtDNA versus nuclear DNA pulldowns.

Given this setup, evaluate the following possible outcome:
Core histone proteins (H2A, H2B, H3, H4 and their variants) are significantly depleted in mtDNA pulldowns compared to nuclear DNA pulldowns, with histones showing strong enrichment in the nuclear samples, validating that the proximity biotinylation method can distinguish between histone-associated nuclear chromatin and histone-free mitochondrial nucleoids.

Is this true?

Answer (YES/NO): YES